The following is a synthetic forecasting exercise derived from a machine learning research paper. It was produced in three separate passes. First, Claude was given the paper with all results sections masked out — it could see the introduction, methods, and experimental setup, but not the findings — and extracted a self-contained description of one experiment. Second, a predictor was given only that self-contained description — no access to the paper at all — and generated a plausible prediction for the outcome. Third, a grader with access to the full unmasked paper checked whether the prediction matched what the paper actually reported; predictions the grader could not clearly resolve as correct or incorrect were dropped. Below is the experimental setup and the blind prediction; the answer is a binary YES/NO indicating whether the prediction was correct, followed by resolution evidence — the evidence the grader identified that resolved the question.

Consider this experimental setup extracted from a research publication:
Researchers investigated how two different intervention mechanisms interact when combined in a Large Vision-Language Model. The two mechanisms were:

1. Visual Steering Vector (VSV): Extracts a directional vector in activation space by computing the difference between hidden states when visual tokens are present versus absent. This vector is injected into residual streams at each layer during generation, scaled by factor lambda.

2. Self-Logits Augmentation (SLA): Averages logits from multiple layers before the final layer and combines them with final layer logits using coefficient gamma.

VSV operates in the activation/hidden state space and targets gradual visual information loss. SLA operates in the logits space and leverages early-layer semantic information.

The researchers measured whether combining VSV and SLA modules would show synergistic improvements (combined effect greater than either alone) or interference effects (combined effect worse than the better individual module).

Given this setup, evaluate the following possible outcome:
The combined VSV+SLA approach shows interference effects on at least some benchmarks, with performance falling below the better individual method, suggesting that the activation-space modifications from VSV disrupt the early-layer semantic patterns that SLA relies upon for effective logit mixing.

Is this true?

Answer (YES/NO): NO